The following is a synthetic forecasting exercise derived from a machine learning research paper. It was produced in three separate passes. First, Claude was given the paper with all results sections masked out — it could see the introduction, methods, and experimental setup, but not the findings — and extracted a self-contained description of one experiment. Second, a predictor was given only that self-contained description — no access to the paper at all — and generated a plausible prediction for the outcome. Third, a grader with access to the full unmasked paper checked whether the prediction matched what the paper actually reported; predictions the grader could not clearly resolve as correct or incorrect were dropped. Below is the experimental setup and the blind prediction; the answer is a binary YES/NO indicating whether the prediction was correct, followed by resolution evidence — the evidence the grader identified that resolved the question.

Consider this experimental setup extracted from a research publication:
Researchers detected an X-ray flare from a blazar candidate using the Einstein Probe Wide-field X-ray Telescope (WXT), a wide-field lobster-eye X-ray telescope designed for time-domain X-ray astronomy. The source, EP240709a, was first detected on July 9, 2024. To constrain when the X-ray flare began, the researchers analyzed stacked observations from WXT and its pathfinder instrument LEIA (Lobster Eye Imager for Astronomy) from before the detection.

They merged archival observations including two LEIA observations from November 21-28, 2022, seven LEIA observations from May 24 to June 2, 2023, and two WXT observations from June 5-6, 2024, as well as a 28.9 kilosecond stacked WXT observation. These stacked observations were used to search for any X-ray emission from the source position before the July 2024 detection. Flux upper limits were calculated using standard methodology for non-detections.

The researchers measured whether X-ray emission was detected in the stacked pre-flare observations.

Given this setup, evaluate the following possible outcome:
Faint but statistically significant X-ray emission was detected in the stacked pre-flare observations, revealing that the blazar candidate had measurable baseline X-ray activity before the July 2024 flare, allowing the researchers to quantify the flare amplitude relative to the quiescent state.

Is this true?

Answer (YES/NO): NO